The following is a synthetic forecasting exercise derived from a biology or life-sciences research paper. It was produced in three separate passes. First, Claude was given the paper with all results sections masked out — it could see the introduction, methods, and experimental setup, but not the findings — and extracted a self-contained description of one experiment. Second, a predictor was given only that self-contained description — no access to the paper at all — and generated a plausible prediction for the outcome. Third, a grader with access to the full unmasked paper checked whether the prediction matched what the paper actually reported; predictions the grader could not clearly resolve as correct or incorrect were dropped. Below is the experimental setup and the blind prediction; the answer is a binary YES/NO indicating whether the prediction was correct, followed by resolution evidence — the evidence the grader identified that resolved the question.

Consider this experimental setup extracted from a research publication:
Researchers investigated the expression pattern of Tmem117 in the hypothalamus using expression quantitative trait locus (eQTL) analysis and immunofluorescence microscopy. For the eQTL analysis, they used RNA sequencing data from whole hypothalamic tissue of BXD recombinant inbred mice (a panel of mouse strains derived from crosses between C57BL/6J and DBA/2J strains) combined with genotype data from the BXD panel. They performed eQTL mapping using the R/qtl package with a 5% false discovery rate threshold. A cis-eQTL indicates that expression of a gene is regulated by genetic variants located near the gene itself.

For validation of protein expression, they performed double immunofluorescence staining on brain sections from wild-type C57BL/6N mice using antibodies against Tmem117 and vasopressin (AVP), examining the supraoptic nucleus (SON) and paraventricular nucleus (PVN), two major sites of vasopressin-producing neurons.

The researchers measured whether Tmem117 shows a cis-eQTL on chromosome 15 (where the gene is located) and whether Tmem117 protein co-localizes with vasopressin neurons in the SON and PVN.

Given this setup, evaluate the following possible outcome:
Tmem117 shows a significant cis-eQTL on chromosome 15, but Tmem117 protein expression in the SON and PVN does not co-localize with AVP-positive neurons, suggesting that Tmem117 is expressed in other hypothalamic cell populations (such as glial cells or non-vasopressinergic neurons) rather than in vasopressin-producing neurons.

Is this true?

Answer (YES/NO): NO